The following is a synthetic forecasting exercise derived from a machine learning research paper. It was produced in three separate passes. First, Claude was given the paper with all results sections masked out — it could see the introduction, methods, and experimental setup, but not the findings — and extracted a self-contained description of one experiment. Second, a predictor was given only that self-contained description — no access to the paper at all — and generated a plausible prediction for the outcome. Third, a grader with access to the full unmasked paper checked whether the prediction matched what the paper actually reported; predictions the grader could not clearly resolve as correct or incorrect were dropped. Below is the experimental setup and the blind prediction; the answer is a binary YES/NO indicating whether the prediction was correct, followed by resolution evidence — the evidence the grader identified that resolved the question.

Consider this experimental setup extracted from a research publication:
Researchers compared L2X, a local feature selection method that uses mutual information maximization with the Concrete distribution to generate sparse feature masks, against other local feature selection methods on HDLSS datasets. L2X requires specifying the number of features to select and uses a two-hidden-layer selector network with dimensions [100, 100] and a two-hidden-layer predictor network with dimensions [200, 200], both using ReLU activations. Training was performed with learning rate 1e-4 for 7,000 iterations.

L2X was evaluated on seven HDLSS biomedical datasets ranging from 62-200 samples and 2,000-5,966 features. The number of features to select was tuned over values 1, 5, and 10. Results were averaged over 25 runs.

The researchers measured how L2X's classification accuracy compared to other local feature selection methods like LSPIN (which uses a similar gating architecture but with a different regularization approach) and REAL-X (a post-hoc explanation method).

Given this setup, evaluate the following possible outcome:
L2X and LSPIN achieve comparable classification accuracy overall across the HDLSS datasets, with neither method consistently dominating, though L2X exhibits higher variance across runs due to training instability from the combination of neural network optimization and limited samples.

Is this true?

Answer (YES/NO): NO